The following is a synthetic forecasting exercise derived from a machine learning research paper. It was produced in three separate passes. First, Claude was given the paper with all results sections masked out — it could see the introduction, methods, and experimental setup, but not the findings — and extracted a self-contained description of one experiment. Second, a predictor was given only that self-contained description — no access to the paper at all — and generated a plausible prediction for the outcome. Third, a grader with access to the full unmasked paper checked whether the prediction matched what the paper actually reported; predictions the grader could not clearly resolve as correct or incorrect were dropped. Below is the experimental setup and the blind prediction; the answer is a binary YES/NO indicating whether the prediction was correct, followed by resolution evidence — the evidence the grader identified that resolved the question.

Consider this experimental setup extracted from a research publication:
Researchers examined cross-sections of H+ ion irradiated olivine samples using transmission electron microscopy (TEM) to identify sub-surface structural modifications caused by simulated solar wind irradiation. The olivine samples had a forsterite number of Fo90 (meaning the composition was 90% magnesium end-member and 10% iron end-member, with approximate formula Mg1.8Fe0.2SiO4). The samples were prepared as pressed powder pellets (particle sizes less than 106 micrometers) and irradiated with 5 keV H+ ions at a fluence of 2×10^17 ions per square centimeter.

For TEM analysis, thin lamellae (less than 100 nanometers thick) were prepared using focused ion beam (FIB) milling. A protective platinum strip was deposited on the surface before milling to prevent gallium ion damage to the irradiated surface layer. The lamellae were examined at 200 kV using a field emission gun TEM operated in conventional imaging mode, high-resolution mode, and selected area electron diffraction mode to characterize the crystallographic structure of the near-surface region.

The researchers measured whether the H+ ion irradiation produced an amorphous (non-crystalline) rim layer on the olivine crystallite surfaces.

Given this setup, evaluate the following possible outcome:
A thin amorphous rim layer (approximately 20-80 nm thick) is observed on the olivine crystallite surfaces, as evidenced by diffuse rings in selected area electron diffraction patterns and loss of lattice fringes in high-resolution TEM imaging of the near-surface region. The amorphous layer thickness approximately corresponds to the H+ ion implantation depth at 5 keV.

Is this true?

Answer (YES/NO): NO